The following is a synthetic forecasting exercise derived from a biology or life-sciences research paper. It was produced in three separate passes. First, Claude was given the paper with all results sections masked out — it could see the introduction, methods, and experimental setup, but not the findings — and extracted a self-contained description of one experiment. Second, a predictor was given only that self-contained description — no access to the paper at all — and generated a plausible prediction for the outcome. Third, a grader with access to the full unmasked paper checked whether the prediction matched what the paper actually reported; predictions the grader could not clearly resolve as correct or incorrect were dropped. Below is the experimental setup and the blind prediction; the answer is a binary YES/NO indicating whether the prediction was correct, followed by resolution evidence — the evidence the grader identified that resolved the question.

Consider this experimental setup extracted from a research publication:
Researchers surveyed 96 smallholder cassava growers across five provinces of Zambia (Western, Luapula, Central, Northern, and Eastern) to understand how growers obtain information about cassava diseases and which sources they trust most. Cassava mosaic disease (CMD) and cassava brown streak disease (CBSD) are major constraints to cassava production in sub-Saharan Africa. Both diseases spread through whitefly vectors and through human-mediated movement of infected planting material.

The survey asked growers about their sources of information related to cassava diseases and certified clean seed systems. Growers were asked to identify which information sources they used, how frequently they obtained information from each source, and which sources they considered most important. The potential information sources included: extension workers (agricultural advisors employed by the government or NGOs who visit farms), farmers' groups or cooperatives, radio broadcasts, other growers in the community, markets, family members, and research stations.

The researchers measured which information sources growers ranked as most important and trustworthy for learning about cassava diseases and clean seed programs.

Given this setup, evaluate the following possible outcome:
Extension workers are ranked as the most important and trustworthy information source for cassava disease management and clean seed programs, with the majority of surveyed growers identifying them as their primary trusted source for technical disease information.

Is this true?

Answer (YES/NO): NO